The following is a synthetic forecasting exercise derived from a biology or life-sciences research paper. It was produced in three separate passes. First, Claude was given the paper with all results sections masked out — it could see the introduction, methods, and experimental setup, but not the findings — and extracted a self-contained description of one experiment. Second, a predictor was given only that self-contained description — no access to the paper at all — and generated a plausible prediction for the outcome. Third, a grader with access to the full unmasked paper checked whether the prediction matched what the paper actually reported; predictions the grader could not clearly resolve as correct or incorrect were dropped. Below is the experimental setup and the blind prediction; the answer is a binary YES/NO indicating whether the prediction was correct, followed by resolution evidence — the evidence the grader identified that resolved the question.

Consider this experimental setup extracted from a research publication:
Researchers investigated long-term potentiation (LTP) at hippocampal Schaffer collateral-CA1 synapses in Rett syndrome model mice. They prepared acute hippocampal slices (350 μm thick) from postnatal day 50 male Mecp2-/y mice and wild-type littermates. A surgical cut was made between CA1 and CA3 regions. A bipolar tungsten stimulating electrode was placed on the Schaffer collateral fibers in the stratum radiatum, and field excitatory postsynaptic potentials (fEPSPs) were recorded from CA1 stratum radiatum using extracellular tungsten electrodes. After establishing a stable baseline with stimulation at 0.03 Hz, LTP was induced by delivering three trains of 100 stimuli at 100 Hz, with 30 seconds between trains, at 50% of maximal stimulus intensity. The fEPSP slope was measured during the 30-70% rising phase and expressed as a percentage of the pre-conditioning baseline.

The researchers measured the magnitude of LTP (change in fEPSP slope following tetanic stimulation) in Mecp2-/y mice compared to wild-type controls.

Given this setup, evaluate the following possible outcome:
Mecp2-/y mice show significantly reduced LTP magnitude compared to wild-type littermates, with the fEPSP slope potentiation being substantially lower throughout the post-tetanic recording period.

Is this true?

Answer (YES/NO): YES